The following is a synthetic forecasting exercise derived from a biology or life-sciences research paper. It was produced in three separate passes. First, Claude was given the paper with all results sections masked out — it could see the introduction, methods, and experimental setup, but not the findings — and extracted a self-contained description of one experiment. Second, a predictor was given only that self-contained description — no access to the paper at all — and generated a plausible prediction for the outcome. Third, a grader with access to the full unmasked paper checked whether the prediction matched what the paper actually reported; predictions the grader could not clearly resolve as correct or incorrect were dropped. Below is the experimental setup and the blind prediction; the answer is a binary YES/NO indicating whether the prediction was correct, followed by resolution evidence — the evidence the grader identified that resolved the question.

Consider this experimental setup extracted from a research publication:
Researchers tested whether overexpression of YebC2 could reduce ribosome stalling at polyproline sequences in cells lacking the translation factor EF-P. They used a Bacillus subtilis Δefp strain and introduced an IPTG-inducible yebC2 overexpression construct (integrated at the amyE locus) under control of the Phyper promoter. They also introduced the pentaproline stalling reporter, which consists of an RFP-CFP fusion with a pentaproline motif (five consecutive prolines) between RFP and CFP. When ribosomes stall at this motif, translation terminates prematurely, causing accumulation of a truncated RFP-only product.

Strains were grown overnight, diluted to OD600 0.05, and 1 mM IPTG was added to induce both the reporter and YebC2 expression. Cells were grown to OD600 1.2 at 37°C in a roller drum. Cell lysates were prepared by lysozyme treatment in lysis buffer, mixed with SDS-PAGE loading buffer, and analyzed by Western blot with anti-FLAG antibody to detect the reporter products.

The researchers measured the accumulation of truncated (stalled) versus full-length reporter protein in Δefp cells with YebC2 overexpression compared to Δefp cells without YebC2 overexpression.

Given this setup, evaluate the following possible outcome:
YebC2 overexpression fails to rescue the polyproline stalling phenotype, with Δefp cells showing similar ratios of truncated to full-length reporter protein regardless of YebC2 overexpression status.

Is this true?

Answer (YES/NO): NO